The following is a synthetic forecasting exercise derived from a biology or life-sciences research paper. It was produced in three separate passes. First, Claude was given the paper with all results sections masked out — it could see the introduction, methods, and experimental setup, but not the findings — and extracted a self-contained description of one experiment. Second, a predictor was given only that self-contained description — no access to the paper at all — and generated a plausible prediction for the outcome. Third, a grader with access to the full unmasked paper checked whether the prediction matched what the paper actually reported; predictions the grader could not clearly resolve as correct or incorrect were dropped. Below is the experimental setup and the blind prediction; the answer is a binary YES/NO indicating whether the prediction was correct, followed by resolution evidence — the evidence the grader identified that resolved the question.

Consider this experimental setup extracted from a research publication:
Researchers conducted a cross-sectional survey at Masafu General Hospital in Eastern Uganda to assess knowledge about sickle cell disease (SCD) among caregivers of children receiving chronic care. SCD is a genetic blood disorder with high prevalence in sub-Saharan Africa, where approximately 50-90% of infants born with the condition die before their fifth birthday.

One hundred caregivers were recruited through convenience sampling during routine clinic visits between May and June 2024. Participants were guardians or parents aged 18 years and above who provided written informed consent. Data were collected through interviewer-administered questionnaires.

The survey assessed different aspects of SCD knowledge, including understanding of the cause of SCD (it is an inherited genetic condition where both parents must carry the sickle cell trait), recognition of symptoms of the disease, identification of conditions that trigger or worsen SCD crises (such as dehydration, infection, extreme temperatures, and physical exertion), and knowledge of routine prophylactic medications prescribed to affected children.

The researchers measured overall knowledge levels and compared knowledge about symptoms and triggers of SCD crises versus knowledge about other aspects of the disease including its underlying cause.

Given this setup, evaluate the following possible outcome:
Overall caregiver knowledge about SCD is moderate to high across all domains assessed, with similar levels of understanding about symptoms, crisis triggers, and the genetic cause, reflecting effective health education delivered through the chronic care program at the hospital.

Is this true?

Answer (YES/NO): NO